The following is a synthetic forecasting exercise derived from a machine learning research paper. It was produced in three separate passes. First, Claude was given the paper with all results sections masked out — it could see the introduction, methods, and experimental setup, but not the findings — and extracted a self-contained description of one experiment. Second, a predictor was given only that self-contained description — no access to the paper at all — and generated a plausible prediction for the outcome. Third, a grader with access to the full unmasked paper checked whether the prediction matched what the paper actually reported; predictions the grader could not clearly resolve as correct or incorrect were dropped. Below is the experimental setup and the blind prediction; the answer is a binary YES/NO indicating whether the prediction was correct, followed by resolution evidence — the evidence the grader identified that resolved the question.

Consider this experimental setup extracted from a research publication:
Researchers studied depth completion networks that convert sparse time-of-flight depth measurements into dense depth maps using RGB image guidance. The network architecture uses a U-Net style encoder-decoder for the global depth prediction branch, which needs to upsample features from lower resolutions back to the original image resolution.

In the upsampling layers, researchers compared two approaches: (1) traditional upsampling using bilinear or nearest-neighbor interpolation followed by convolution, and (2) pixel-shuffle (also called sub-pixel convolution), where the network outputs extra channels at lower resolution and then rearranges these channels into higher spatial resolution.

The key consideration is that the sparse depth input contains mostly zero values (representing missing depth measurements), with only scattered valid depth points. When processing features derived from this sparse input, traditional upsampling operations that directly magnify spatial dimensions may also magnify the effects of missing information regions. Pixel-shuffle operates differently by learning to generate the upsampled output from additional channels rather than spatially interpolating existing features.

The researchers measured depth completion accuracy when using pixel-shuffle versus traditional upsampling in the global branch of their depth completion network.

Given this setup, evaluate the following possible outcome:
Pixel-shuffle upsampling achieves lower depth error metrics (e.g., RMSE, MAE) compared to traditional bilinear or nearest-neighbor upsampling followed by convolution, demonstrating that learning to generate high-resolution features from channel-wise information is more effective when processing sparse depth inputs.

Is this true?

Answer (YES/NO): YES